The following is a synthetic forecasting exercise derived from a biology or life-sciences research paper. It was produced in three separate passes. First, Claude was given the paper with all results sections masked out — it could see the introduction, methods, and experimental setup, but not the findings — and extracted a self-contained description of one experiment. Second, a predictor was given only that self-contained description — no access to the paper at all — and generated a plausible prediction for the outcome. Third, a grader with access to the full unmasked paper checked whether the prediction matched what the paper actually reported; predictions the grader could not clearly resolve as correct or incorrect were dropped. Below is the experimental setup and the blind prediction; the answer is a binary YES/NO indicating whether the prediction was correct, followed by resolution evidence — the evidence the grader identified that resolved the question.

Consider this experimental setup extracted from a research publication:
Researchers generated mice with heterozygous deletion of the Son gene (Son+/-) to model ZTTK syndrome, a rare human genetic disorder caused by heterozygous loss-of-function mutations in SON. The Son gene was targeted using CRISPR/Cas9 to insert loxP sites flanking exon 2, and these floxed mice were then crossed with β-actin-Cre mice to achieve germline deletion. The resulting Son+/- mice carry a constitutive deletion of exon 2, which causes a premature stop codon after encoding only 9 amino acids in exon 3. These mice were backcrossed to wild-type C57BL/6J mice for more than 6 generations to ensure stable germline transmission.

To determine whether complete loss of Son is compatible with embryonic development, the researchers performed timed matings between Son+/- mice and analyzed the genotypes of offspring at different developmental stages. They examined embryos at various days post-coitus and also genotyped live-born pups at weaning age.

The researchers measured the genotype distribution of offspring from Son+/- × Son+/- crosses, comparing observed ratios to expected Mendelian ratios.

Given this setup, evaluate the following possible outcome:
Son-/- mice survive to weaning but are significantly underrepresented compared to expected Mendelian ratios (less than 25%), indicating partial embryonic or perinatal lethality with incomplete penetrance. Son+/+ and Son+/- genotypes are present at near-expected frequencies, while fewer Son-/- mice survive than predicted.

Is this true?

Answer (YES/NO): NO